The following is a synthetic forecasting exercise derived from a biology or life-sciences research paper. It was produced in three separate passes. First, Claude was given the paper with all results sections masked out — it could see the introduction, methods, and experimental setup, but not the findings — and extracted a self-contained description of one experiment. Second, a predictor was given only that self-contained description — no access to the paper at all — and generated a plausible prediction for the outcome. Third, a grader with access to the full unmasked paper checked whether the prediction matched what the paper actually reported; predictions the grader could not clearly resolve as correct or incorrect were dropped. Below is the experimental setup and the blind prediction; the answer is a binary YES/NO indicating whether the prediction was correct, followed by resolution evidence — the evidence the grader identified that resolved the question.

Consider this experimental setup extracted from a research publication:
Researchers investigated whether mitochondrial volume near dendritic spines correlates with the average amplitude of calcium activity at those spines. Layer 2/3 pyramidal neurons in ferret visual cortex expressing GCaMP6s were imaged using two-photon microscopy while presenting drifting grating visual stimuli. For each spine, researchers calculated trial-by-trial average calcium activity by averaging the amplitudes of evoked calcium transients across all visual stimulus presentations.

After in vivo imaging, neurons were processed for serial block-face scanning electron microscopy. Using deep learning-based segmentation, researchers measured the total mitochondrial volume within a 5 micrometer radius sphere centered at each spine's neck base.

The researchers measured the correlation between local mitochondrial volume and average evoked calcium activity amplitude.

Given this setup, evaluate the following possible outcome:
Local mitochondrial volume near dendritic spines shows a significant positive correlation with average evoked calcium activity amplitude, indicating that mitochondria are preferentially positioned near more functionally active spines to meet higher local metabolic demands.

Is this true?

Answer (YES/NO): NO